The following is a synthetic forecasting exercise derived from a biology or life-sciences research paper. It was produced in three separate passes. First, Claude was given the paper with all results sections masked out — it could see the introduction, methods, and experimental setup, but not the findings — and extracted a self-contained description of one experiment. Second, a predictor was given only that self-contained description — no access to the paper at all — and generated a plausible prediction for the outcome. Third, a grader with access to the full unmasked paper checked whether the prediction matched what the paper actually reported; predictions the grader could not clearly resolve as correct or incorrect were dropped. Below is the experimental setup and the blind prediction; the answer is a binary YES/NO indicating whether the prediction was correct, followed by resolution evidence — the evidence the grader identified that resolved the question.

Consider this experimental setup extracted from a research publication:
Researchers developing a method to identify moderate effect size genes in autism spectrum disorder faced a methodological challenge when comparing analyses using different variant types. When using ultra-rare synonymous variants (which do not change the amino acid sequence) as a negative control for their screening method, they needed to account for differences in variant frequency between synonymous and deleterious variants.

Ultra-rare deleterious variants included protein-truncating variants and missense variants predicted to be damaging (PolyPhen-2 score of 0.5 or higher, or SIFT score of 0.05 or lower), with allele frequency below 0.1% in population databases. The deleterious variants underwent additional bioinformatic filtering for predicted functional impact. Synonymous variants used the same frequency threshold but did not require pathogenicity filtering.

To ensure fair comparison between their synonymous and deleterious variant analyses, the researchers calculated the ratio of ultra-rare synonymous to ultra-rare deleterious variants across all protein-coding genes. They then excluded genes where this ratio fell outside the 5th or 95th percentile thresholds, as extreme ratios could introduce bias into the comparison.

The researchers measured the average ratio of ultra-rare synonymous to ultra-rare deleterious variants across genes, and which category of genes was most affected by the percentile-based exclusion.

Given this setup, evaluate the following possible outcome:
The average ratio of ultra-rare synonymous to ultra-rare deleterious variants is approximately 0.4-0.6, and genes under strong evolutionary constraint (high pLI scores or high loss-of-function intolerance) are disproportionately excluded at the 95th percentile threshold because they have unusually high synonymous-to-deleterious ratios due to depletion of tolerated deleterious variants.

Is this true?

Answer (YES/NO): NO